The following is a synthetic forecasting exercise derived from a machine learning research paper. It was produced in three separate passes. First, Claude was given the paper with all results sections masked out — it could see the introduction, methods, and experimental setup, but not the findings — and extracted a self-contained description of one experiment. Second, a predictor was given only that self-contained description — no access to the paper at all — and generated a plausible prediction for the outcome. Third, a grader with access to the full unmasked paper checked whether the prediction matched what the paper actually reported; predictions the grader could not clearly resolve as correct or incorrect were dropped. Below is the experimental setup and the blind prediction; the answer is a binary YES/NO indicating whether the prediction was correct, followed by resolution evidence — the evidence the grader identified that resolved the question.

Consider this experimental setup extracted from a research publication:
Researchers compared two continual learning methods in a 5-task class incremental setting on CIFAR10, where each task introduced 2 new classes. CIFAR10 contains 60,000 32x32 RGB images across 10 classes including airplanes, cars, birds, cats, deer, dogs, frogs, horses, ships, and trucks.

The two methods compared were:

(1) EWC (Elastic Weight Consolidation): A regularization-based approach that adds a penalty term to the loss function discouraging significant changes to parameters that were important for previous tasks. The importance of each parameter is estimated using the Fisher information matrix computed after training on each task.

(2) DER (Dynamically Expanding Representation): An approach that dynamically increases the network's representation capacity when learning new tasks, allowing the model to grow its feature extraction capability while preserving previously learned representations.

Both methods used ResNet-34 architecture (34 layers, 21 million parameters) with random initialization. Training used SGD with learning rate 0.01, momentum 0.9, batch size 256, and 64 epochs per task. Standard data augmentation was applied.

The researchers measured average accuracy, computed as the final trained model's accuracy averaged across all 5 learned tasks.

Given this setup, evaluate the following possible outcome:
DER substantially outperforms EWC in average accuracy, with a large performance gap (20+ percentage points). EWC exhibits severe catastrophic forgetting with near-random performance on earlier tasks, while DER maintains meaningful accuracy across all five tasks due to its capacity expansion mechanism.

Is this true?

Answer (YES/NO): NO